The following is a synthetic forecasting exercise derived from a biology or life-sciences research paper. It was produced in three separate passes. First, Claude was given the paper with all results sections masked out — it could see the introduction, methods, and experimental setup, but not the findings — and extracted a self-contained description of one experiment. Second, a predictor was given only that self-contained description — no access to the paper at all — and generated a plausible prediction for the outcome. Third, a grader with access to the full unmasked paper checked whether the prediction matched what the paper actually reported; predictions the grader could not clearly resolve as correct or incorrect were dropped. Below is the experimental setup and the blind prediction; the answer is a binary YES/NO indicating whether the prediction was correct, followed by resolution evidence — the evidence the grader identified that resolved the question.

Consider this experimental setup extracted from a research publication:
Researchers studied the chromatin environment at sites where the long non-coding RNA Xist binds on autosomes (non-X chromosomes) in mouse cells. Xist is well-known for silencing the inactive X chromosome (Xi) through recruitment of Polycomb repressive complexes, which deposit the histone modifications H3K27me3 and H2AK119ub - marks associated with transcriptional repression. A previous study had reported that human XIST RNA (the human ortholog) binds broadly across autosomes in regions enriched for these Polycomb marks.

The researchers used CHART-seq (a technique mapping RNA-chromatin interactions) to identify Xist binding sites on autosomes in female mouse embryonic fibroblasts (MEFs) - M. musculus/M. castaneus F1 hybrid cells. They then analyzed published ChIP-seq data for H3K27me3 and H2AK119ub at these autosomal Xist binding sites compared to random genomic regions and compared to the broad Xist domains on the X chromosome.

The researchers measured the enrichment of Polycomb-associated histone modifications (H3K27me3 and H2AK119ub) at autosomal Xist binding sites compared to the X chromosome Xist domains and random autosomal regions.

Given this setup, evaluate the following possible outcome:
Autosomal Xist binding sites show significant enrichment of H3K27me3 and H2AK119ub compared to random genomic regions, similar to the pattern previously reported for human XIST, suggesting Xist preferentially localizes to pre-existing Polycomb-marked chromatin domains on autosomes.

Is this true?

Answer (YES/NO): NO